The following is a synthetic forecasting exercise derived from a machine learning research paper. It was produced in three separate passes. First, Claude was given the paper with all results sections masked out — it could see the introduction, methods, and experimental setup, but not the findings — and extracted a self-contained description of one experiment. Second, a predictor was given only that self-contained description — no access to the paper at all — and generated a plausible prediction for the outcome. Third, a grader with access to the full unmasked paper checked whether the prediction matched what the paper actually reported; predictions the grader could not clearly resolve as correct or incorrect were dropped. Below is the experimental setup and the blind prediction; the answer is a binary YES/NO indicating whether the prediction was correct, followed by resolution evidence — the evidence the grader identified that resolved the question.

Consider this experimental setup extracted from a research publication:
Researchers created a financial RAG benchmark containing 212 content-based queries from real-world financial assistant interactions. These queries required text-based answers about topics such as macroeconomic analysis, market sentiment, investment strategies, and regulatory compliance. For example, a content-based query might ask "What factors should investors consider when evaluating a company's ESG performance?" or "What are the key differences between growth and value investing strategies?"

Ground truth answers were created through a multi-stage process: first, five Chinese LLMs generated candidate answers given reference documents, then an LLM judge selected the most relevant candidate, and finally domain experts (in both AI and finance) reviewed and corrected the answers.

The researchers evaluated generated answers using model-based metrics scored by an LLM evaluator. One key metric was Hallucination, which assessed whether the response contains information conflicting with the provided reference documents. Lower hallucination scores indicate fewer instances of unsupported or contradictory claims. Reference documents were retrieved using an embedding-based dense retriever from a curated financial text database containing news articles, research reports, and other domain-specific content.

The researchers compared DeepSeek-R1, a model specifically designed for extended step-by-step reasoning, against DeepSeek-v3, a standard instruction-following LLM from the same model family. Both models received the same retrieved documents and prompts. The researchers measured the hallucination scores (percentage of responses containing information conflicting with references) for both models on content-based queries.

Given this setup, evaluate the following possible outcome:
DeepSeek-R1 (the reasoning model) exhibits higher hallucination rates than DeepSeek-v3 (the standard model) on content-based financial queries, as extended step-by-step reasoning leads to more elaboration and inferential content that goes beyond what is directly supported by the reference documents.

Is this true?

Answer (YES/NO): YES